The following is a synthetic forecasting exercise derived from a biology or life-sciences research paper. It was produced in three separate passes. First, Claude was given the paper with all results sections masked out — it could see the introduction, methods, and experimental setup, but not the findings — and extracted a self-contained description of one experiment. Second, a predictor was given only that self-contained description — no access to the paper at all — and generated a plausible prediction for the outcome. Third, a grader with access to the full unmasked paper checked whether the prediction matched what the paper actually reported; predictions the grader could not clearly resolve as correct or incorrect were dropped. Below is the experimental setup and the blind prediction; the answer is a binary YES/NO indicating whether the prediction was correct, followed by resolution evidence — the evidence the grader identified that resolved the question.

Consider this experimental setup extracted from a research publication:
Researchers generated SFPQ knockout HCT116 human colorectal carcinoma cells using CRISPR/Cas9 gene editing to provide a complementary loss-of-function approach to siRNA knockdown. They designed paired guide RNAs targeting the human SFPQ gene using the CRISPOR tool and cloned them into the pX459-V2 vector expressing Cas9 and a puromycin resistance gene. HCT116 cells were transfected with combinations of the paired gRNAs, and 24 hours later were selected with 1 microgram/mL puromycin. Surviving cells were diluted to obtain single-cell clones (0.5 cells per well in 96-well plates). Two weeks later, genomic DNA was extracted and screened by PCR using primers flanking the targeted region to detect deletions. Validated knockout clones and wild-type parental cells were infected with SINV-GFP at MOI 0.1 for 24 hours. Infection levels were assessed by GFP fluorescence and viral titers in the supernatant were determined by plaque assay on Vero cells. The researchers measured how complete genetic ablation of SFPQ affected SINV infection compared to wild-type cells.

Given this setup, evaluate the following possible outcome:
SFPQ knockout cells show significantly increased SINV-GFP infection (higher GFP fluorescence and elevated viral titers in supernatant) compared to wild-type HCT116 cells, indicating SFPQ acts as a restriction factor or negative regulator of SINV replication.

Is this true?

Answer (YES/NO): NO